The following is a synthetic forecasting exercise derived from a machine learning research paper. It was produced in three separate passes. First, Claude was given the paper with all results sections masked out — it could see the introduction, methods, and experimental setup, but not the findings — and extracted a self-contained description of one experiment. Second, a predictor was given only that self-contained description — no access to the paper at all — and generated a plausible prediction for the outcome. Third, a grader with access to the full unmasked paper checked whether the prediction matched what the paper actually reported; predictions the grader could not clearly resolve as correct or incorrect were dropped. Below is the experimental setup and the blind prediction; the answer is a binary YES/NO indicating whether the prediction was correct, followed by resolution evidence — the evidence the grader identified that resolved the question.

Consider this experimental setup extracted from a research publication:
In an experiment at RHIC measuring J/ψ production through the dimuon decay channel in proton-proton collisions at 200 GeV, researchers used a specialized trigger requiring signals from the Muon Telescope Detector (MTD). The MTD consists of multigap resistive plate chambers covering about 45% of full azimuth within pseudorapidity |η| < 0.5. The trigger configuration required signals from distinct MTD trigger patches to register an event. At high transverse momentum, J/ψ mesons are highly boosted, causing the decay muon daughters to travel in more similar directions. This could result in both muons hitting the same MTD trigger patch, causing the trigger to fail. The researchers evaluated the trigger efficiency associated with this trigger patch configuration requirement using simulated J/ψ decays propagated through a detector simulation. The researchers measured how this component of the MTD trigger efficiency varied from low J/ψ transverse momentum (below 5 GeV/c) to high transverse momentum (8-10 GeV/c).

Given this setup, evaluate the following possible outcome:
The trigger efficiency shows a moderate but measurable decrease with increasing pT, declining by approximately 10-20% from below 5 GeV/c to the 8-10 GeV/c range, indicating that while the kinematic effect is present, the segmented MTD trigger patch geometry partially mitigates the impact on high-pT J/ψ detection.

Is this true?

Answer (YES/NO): NO